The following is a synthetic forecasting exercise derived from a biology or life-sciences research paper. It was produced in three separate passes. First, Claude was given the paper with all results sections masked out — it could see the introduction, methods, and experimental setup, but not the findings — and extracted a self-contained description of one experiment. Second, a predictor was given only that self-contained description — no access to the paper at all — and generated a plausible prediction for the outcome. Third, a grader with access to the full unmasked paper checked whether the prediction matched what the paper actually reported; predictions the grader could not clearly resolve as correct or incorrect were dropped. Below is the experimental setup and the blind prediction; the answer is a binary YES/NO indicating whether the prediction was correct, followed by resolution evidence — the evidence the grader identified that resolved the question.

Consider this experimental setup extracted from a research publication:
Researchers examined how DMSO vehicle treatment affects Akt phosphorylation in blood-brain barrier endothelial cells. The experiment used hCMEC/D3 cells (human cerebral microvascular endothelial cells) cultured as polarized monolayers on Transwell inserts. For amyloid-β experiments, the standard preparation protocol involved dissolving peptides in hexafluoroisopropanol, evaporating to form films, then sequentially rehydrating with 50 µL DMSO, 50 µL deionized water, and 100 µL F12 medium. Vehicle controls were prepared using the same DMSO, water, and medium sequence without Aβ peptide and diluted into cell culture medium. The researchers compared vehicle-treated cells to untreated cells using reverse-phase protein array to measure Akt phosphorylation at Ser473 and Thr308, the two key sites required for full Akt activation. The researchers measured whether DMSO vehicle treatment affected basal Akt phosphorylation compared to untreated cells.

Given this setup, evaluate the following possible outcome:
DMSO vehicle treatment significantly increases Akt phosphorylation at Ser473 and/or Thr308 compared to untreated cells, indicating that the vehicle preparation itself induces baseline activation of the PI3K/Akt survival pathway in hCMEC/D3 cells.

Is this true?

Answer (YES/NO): YES